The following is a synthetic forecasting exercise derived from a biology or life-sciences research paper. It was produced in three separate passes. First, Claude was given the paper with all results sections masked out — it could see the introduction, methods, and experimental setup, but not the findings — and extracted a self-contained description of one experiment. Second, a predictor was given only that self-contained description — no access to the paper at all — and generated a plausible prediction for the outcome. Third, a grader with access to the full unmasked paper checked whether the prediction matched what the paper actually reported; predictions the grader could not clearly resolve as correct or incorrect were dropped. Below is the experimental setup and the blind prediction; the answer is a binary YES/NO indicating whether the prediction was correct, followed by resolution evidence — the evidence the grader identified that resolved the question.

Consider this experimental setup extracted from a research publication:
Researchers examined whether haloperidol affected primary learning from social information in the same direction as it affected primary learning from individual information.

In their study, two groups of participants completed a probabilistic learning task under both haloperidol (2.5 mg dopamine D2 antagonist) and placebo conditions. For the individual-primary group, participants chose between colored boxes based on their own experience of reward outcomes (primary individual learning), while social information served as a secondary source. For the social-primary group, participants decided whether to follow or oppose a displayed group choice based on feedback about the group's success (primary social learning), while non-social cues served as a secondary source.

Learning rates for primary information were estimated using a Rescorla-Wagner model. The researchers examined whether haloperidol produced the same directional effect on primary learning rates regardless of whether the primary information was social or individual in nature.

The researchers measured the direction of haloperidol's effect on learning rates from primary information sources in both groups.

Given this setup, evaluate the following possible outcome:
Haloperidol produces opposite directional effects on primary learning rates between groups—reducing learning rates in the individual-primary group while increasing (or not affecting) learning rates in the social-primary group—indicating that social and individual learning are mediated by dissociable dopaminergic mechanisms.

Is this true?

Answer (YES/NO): NO